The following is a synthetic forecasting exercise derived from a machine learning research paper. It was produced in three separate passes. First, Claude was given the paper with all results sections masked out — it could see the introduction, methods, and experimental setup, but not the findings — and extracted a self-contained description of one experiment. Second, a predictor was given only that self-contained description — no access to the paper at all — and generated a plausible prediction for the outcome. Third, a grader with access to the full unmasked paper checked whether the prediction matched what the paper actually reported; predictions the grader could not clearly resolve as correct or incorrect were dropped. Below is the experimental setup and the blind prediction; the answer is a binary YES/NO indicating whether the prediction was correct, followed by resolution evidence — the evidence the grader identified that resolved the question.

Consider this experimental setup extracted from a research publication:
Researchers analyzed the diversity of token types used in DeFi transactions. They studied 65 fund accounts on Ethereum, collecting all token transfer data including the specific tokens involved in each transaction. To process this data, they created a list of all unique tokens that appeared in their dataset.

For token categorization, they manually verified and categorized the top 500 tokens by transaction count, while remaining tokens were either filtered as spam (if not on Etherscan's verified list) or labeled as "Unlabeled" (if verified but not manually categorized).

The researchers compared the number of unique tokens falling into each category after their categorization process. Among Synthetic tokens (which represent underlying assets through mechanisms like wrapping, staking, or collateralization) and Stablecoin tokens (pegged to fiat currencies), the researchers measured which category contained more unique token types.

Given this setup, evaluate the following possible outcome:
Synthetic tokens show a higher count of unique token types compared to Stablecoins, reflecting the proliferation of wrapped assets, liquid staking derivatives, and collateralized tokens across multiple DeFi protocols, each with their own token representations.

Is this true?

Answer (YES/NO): YES